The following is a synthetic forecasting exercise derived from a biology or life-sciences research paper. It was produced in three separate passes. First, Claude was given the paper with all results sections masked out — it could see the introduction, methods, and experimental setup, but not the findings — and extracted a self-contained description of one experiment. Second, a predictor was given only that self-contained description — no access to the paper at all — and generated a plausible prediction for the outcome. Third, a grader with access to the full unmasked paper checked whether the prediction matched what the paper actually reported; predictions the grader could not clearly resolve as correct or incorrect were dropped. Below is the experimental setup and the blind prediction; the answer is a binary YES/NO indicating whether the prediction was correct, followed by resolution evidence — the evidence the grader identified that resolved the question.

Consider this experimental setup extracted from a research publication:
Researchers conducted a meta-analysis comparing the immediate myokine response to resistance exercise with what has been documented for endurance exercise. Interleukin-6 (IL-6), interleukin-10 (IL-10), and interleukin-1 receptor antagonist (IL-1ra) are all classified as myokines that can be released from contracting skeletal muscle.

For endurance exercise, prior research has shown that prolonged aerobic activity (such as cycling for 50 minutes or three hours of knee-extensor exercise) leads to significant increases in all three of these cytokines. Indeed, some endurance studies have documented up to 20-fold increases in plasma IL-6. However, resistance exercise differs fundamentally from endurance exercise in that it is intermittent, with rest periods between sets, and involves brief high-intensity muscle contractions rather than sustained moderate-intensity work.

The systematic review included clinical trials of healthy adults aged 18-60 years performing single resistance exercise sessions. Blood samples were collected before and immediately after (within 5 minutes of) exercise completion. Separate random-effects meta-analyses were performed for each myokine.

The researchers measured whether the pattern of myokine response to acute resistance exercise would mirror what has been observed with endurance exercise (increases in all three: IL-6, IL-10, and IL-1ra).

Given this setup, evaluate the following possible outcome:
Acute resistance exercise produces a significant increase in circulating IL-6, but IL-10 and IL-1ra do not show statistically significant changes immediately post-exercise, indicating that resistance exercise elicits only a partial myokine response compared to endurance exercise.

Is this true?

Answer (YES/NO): NO